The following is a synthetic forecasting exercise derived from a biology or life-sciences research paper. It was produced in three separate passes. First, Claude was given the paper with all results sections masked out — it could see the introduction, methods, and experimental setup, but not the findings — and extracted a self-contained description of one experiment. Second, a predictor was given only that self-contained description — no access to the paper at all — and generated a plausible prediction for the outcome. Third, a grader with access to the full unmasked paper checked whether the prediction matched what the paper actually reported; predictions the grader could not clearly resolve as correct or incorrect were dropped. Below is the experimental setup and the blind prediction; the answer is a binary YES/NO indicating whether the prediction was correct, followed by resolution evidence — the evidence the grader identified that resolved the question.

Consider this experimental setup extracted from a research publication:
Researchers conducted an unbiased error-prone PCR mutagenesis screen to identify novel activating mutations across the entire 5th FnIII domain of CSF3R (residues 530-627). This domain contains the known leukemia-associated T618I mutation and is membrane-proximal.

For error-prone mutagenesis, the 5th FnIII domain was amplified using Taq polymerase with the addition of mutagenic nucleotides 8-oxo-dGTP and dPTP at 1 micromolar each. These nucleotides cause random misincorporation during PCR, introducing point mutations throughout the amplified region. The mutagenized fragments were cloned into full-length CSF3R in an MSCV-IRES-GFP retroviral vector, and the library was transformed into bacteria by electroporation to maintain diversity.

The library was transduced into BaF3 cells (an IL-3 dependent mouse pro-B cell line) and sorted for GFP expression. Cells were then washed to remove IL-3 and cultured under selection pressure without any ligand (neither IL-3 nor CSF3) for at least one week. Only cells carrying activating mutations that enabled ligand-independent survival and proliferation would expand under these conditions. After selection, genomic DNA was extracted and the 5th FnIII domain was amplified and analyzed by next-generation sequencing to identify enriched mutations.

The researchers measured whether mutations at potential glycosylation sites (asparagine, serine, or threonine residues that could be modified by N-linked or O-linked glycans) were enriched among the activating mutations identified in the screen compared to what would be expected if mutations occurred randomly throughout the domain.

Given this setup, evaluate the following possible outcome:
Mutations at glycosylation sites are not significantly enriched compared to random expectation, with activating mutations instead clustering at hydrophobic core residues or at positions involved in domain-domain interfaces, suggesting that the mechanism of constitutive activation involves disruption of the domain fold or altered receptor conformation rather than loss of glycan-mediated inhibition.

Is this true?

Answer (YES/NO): NO